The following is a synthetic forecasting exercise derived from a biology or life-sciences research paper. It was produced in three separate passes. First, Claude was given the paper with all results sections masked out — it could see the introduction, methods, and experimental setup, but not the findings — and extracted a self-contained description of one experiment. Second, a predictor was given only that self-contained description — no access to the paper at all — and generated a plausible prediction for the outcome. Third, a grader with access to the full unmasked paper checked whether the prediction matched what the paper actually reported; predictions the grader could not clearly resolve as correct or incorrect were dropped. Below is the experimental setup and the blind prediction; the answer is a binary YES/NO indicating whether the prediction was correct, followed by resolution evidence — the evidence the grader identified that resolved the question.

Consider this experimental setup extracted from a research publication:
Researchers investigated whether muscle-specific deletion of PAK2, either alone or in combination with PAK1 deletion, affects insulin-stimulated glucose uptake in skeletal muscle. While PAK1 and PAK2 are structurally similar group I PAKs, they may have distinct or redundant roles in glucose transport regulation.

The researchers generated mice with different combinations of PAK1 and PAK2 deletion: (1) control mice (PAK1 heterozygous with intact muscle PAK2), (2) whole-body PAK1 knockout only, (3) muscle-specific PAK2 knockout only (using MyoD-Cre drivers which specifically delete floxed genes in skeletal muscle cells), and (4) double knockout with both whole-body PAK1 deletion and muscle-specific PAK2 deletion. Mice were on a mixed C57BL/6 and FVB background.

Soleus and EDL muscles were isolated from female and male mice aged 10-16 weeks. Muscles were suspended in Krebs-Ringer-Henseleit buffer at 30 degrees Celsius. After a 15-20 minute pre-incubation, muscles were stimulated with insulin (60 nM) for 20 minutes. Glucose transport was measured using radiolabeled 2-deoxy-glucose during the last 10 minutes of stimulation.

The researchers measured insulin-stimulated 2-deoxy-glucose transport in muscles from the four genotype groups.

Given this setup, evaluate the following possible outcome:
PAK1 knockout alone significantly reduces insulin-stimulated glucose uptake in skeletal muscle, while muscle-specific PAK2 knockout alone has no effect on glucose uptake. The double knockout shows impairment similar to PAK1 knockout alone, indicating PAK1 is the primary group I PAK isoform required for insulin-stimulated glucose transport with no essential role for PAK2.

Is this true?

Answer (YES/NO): NO